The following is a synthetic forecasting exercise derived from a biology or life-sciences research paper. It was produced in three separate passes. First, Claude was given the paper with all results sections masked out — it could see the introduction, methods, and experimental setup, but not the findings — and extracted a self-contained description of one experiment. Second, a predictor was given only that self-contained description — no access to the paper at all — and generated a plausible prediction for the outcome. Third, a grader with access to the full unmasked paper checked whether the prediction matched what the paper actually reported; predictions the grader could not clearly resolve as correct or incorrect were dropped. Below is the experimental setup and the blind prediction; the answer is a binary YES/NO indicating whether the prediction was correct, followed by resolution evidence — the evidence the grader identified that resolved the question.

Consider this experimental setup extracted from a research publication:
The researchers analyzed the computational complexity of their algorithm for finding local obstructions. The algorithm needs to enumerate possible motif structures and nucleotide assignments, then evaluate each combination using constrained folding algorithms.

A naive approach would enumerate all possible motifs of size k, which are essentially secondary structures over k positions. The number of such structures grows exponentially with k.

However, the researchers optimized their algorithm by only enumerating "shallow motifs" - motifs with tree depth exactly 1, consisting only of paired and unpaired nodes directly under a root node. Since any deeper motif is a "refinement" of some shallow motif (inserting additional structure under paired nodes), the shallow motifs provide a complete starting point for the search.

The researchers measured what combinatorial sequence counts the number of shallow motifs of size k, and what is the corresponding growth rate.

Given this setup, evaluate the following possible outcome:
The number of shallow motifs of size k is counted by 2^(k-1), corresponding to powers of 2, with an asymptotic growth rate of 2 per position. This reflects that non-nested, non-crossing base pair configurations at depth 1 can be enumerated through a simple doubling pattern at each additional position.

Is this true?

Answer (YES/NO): NO